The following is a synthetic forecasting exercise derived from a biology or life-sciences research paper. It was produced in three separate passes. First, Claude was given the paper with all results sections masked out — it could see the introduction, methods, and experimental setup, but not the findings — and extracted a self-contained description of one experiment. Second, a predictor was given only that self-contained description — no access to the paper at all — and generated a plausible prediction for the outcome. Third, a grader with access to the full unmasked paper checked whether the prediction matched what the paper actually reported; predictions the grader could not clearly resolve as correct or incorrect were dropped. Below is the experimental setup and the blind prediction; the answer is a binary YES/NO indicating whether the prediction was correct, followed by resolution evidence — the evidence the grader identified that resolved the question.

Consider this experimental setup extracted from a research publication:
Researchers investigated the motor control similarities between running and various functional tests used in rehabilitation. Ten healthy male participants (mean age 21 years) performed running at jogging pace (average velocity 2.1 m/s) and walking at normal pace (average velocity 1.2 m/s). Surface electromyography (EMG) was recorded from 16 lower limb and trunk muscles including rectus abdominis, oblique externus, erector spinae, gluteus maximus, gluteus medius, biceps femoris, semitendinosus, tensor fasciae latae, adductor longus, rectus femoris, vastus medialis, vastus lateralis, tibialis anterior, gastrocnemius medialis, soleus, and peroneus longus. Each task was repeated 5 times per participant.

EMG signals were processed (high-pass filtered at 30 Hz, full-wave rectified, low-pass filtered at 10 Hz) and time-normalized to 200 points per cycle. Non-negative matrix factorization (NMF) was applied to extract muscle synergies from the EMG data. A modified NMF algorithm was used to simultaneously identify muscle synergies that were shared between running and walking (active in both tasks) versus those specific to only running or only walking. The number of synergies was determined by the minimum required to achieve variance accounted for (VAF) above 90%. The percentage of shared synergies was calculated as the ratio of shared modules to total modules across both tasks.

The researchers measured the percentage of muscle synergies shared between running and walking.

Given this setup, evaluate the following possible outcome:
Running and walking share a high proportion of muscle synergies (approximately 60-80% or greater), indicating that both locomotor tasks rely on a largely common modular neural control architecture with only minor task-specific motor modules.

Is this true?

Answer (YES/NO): YES